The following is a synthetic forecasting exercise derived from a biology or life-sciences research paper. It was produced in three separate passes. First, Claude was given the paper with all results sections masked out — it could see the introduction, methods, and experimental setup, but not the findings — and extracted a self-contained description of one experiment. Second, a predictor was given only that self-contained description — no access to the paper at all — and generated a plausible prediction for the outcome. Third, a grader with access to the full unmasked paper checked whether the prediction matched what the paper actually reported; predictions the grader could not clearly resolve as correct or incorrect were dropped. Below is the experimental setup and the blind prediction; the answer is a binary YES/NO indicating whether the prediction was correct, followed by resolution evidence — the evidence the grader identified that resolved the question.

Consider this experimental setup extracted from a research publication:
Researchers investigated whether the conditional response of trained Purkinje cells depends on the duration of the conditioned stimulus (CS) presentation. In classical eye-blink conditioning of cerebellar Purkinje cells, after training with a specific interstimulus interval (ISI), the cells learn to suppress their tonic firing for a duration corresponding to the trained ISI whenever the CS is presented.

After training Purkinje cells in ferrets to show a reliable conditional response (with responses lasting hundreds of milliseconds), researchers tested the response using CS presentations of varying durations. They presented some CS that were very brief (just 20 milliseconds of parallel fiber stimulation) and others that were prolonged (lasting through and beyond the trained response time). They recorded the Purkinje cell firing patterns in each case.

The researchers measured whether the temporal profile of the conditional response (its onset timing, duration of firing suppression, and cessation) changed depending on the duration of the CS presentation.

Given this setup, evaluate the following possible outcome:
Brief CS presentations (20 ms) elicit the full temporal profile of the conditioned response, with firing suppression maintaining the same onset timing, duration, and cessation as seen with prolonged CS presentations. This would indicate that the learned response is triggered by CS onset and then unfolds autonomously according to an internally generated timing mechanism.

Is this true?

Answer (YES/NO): YES